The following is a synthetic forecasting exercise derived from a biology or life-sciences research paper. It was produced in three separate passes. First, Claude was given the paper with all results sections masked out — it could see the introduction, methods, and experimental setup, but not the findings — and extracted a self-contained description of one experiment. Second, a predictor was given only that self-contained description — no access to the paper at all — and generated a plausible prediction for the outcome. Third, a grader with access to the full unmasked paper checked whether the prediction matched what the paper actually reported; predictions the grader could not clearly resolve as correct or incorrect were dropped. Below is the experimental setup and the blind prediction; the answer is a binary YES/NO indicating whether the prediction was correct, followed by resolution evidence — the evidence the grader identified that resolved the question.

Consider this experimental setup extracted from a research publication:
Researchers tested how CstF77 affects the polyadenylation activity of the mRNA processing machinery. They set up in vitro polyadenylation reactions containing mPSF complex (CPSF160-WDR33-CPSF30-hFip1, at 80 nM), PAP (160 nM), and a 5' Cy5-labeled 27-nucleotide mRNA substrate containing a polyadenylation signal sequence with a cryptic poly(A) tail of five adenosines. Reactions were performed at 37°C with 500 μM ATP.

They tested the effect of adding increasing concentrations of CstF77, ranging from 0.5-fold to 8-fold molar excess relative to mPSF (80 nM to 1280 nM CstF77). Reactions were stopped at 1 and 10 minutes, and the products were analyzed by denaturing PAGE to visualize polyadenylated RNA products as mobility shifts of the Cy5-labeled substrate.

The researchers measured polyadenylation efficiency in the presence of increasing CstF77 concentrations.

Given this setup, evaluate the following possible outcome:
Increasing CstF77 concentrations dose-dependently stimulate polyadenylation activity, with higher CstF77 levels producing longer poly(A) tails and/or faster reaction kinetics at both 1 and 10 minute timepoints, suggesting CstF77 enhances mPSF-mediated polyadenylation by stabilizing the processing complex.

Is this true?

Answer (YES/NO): NO